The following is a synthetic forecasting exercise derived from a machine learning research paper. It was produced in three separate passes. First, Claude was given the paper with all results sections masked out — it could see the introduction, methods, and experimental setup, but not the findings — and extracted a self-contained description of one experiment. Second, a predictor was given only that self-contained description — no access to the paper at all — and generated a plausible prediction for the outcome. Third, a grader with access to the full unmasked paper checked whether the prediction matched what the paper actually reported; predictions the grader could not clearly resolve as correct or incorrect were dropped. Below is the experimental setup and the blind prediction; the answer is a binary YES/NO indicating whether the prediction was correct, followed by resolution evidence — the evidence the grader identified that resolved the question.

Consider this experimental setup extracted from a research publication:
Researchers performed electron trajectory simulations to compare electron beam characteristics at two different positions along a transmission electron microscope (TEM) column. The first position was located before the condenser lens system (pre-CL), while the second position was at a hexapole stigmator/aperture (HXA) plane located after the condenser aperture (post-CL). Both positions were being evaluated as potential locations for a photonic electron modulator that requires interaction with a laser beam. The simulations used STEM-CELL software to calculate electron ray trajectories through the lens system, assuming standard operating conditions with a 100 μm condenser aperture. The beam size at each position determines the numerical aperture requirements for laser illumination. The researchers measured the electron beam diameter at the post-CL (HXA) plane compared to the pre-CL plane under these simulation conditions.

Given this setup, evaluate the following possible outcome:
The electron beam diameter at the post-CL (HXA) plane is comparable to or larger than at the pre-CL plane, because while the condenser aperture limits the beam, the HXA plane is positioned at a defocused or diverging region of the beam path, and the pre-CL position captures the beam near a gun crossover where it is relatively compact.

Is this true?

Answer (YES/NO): YES